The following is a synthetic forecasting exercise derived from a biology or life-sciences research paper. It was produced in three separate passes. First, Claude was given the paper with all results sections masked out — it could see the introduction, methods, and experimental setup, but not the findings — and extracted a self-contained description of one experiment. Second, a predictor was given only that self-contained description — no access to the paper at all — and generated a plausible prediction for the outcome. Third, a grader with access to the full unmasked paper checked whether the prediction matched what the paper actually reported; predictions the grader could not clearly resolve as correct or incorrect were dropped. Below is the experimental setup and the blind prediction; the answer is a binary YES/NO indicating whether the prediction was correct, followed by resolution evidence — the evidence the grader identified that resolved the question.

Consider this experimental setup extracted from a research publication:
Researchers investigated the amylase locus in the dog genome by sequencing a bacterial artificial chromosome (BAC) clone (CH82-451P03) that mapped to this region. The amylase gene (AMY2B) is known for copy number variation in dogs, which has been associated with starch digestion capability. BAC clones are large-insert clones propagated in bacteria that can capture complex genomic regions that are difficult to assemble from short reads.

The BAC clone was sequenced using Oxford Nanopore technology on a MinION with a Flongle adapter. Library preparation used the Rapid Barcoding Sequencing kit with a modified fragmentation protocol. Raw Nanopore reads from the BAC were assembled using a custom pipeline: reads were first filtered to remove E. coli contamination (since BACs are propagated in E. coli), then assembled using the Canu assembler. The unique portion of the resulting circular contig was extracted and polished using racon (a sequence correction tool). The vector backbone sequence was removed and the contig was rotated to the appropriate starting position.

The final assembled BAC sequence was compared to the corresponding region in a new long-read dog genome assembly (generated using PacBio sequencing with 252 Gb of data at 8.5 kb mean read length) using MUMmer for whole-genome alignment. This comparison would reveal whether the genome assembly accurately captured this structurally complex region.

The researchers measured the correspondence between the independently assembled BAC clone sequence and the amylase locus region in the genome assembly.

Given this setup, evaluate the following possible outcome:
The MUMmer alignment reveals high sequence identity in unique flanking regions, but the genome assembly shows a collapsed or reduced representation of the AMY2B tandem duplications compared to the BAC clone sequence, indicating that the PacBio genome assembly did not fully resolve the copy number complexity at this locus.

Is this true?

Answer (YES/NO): NO